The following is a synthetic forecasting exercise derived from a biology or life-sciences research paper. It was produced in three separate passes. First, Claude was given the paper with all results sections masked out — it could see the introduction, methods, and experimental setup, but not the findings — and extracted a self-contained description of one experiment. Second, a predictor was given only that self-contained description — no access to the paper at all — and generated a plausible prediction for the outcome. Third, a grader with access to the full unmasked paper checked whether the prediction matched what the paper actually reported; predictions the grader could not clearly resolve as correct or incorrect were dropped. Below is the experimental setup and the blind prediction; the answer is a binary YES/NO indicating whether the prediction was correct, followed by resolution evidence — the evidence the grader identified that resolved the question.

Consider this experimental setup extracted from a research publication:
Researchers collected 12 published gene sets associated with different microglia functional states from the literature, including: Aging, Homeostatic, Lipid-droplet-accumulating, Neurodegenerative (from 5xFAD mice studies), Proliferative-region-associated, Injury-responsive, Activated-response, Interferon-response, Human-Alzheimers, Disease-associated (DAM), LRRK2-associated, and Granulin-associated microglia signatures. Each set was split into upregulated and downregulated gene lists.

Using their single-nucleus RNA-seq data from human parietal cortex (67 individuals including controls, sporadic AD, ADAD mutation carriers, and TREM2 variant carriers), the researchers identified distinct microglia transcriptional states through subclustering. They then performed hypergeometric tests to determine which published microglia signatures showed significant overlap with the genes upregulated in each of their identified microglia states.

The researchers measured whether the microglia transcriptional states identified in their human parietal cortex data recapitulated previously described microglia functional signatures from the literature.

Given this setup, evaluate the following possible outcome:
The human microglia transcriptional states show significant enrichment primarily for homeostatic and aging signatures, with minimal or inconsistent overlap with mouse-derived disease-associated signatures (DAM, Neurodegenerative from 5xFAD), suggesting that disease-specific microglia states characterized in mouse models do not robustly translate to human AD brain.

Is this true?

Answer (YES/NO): NO